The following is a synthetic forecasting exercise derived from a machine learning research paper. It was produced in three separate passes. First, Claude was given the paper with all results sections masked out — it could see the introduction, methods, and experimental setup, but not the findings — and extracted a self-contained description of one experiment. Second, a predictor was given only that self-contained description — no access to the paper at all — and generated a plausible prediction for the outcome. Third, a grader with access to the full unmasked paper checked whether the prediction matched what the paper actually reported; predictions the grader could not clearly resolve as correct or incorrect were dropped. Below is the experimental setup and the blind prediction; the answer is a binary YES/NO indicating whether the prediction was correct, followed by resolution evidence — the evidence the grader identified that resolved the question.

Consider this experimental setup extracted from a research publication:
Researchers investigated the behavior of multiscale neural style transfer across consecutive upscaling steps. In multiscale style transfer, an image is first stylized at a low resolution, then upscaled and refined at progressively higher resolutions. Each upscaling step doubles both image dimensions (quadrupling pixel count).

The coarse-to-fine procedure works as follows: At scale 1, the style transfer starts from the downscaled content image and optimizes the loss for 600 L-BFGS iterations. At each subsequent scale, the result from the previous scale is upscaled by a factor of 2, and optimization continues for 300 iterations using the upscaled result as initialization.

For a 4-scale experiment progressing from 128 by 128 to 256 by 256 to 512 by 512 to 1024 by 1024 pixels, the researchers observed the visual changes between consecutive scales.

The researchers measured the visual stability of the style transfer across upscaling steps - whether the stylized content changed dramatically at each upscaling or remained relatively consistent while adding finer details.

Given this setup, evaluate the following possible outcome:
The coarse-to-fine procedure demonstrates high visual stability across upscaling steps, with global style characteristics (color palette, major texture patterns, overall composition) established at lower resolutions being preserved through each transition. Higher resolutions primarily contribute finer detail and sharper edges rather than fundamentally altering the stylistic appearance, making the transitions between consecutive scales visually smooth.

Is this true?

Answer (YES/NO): YES